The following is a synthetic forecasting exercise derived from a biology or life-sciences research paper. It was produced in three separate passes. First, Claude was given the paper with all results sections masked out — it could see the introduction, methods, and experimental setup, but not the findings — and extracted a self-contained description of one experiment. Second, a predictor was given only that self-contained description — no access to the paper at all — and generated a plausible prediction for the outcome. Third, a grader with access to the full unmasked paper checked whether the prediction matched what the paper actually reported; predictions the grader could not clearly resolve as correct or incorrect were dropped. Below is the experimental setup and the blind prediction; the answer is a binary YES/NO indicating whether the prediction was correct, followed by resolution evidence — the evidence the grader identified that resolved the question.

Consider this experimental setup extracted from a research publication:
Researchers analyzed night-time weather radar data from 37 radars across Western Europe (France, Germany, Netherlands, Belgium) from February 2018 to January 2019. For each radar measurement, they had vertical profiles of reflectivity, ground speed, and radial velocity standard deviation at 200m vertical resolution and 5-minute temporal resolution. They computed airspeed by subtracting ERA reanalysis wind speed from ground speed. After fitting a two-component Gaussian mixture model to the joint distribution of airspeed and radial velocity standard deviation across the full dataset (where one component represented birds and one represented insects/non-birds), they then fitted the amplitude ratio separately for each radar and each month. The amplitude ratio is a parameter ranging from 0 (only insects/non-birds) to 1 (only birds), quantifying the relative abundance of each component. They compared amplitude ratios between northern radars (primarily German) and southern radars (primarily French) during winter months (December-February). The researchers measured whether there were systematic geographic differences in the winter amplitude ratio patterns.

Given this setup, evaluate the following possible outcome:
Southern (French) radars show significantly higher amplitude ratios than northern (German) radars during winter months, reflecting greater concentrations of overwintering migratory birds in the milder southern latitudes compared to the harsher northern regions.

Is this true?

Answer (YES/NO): NO